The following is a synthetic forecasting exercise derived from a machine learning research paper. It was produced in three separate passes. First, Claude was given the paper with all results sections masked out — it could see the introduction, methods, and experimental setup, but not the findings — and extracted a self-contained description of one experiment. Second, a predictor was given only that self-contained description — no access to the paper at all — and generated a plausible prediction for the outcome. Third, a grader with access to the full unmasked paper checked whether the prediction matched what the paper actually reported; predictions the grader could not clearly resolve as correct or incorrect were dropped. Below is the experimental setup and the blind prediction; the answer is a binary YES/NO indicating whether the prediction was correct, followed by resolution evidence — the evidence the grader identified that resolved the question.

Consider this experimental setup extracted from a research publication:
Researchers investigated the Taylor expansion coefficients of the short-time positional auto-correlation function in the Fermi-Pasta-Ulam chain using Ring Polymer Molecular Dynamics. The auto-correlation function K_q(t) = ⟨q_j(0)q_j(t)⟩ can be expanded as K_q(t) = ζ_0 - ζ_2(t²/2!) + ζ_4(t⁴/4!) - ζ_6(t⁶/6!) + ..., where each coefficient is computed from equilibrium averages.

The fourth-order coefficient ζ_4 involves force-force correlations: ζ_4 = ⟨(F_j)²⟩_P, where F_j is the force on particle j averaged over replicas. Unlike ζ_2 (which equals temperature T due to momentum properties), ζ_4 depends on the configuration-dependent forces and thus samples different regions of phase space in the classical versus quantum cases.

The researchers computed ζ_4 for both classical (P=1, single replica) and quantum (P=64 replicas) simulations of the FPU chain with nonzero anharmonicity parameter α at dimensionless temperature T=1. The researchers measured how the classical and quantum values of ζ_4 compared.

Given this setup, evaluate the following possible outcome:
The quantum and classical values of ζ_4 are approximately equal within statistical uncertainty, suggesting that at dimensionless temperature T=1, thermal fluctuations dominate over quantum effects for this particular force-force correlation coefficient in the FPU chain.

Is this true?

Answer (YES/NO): NO